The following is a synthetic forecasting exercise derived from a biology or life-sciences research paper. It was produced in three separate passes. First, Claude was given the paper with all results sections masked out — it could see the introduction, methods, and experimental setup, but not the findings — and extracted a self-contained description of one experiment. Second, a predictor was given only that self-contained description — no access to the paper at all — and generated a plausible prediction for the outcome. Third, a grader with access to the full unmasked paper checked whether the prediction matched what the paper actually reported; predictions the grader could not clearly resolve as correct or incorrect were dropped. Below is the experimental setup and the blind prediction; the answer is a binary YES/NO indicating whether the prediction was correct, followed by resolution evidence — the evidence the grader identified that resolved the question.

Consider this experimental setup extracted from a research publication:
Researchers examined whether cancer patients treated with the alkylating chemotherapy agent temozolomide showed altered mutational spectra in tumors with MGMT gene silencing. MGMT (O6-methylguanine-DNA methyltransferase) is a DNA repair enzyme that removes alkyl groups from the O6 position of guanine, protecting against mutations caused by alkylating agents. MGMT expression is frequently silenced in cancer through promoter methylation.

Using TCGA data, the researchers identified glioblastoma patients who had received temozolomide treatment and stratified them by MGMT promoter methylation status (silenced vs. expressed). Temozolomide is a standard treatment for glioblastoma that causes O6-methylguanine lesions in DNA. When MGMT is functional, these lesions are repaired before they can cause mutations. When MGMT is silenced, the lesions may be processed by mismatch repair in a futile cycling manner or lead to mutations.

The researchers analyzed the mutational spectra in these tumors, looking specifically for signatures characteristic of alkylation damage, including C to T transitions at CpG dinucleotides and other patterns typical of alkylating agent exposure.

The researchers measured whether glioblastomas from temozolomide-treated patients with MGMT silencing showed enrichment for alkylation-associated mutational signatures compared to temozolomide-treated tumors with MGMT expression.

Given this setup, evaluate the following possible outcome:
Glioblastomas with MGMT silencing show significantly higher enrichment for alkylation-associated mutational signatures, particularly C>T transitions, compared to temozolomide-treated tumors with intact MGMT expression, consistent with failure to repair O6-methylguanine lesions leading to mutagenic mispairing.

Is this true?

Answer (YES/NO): YES